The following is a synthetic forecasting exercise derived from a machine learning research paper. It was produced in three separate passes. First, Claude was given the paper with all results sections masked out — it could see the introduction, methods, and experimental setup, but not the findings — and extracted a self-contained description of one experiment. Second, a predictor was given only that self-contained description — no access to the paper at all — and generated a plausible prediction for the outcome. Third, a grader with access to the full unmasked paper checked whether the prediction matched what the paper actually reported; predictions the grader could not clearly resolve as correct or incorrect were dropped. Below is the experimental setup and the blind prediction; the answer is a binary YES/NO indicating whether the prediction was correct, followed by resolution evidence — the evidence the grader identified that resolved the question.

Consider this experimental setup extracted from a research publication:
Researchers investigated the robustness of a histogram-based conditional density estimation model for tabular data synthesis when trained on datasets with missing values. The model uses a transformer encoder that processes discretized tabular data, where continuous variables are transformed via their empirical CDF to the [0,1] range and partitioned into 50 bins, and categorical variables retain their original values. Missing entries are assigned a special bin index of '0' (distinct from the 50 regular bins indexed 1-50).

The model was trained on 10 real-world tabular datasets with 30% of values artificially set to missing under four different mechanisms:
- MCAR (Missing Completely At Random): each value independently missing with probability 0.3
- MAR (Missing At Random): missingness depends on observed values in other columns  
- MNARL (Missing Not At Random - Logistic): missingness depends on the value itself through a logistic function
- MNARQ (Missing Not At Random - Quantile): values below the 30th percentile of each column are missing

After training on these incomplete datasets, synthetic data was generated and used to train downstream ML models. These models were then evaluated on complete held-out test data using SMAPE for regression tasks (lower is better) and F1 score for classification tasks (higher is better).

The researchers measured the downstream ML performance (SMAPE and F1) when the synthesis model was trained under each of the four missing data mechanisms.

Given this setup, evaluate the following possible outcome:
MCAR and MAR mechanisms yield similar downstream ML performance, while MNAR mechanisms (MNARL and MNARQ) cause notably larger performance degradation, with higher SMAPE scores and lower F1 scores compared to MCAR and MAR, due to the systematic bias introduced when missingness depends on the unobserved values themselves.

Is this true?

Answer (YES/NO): NO